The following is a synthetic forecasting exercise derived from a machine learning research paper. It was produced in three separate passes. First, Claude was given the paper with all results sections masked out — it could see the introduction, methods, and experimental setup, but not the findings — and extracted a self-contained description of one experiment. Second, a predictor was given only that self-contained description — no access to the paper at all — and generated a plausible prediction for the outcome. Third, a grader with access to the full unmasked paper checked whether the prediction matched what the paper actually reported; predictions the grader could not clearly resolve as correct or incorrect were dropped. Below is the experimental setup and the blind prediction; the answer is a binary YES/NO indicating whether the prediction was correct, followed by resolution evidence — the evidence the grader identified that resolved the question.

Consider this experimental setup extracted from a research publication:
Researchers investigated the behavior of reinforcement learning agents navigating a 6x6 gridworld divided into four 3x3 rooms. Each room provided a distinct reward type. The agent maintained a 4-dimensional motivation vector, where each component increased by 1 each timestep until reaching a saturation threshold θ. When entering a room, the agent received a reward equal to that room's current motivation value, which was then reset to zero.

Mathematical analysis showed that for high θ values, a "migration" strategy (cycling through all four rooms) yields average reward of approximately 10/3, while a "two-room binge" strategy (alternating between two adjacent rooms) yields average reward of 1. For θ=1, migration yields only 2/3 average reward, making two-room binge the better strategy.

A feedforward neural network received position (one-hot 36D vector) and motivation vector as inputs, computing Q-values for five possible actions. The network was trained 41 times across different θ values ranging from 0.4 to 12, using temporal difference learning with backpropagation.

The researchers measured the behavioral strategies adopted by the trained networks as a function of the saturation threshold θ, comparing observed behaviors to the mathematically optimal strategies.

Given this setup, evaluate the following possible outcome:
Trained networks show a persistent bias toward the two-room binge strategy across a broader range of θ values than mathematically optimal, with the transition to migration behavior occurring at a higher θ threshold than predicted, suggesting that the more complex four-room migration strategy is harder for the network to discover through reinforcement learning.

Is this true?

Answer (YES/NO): NO